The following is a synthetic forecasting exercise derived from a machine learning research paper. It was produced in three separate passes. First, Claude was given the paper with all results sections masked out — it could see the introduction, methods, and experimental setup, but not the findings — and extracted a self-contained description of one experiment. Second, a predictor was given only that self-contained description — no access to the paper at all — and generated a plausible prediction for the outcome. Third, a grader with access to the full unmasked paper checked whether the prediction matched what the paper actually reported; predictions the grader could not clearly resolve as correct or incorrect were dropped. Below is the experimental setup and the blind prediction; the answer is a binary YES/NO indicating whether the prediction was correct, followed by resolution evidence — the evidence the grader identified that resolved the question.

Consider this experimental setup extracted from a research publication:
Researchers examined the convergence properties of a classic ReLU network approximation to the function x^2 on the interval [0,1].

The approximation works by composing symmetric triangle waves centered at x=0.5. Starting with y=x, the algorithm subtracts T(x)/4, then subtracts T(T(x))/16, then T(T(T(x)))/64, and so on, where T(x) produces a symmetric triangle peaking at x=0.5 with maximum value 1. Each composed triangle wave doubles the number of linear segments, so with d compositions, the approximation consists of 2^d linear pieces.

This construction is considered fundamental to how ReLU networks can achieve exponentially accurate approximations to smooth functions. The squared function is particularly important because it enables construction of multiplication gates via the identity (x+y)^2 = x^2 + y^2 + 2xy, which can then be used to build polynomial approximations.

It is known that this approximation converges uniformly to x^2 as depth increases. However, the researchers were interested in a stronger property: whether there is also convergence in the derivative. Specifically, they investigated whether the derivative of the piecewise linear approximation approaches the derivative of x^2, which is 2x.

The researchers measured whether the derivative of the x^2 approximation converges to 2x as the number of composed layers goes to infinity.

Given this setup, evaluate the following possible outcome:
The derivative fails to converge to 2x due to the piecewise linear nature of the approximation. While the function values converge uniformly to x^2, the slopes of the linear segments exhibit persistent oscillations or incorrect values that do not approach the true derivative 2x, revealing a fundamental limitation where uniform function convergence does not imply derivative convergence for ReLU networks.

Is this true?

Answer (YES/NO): NO